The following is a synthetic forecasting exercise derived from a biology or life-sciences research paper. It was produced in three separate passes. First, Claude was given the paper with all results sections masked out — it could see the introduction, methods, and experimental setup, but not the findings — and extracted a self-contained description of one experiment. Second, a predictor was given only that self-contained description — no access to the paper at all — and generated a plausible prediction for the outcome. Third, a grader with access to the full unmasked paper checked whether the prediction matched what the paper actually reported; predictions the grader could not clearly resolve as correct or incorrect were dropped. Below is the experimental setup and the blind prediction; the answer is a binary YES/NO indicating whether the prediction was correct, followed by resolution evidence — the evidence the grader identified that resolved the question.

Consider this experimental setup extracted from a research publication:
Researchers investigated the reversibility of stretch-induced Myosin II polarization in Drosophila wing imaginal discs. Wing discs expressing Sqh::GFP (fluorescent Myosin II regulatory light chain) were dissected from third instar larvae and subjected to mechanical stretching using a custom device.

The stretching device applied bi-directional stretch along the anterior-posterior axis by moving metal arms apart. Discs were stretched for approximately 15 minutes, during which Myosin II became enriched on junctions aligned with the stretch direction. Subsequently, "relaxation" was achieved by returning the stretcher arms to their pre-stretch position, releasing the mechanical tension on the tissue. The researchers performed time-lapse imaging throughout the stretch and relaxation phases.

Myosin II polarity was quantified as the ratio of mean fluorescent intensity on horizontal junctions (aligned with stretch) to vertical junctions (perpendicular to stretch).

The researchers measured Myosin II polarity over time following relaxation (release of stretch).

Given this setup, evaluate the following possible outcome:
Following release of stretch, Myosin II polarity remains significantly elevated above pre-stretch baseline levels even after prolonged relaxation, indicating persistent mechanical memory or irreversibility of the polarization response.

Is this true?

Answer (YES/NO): NO